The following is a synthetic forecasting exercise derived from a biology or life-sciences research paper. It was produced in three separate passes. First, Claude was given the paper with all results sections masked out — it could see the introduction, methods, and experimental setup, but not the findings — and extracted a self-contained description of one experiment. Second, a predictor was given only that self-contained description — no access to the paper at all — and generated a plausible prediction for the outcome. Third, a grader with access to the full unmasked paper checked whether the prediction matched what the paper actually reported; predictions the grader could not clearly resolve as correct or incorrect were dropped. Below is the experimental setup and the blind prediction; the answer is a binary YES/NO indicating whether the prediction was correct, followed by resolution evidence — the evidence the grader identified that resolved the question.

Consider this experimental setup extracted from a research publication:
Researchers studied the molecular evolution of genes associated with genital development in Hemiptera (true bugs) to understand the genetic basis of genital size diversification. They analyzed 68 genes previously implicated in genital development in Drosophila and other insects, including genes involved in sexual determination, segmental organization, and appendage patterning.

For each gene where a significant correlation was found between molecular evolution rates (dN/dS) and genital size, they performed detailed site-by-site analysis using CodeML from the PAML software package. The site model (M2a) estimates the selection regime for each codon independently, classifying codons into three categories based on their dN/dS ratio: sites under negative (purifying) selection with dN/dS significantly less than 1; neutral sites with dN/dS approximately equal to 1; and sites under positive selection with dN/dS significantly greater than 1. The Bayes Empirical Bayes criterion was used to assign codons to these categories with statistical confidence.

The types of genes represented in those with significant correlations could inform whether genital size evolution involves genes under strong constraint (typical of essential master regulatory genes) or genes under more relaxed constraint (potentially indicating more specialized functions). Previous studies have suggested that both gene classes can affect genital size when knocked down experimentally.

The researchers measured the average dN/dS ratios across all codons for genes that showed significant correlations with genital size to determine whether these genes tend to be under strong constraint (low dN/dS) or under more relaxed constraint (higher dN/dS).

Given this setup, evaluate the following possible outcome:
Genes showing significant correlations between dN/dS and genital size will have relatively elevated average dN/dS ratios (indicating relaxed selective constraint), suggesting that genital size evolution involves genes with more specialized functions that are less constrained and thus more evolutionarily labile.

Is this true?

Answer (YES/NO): NO